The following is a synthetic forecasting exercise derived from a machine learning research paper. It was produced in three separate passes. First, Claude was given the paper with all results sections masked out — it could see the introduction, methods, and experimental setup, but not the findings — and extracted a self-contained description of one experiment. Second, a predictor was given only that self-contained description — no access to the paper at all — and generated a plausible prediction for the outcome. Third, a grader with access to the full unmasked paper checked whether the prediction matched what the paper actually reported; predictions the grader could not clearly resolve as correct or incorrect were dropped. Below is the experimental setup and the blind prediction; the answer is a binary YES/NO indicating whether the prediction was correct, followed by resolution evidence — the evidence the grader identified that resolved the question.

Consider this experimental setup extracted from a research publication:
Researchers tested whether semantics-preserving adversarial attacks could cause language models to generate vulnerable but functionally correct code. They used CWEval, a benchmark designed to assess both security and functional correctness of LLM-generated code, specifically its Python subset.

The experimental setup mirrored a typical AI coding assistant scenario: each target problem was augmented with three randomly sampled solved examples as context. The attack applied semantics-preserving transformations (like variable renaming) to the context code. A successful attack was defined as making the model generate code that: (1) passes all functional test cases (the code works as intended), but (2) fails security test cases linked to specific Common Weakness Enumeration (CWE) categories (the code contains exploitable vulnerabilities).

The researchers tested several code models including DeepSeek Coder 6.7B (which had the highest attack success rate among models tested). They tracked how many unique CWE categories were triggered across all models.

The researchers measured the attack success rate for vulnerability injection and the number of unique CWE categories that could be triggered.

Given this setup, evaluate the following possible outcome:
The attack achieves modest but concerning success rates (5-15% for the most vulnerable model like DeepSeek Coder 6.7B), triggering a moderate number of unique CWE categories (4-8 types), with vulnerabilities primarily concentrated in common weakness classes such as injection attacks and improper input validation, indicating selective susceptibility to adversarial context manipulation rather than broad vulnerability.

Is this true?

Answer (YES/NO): NO